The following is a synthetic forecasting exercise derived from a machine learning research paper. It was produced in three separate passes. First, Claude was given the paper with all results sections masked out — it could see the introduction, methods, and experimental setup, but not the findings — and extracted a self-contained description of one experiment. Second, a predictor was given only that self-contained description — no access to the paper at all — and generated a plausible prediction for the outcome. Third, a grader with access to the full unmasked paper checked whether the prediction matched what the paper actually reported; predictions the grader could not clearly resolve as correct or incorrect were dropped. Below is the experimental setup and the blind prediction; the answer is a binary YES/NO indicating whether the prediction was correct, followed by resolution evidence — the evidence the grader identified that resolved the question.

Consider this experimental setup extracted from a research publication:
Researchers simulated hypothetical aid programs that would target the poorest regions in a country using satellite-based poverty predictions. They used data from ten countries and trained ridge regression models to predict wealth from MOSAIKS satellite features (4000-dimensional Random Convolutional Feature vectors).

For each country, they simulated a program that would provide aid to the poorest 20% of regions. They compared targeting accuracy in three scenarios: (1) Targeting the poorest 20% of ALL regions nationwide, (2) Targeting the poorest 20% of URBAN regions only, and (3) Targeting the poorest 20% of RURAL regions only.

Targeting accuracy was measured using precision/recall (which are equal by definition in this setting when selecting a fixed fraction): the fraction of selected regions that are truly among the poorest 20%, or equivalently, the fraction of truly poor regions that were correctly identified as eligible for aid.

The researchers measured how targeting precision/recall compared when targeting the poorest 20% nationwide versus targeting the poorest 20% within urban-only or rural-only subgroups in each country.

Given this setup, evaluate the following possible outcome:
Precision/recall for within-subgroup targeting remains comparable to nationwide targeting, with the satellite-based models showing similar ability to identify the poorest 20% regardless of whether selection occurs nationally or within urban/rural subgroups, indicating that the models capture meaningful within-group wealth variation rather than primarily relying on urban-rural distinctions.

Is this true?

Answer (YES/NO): NO